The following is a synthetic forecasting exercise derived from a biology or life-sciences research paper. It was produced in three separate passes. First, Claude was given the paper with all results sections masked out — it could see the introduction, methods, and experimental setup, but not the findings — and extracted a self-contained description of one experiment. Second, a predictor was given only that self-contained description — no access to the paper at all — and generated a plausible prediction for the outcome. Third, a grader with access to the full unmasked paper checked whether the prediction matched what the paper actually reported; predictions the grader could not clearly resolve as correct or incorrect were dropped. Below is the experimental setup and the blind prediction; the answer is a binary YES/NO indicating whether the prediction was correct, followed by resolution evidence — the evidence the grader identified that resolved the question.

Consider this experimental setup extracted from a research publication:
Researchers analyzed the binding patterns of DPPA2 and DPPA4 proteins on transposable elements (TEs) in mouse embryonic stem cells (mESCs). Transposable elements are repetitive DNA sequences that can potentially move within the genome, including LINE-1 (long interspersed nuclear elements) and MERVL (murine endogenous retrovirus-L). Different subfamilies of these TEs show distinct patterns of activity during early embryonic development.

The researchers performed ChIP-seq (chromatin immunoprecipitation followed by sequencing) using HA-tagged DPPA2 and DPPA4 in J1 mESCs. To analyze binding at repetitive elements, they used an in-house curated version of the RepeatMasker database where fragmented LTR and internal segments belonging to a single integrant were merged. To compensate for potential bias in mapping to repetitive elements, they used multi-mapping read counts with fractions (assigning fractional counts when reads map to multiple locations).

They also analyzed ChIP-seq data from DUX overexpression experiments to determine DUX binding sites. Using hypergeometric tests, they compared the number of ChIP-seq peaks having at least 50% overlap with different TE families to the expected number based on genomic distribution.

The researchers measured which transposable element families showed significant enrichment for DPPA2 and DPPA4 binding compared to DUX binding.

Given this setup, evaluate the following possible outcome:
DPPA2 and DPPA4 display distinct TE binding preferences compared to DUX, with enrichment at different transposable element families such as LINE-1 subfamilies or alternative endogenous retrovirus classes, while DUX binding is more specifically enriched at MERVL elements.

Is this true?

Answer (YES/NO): YES